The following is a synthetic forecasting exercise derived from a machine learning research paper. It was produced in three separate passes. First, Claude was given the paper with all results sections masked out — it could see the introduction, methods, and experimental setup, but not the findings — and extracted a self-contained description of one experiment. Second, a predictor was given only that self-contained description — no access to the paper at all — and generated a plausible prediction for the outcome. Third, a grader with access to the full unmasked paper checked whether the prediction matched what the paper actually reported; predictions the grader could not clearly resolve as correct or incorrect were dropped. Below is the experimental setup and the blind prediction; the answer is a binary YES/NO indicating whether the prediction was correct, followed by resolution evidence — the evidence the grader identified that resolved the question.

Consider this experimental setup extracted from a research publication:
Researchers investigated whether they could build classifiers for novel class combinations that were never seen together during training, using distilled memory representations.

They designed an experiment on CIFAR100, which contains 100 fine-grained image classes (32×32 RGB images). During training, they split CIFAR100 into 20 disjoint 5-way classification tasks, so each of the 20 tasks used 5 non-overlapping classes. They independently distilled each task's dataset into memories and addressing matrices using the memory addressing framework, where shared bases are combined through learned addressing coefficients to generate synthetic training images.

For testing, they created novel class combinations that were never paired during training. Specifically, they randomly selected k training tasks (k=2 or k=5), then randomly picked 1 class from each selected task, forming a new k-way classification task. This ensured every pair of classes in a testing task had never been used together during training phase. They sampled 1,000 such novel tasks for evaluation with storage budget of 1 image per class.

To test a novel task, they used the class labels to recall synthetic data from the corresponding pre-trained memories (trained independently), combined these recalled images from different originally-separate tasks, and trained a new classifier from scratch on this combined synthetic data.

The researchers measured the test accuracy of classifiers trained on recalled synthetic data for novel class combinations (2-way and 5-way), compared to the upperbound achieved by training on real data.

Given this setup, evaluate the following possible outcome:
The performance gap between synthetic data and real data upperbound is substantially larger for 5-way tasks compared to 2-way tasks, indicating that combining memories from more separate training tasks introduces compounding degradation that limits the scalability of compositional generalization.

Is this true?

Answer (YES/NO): YES